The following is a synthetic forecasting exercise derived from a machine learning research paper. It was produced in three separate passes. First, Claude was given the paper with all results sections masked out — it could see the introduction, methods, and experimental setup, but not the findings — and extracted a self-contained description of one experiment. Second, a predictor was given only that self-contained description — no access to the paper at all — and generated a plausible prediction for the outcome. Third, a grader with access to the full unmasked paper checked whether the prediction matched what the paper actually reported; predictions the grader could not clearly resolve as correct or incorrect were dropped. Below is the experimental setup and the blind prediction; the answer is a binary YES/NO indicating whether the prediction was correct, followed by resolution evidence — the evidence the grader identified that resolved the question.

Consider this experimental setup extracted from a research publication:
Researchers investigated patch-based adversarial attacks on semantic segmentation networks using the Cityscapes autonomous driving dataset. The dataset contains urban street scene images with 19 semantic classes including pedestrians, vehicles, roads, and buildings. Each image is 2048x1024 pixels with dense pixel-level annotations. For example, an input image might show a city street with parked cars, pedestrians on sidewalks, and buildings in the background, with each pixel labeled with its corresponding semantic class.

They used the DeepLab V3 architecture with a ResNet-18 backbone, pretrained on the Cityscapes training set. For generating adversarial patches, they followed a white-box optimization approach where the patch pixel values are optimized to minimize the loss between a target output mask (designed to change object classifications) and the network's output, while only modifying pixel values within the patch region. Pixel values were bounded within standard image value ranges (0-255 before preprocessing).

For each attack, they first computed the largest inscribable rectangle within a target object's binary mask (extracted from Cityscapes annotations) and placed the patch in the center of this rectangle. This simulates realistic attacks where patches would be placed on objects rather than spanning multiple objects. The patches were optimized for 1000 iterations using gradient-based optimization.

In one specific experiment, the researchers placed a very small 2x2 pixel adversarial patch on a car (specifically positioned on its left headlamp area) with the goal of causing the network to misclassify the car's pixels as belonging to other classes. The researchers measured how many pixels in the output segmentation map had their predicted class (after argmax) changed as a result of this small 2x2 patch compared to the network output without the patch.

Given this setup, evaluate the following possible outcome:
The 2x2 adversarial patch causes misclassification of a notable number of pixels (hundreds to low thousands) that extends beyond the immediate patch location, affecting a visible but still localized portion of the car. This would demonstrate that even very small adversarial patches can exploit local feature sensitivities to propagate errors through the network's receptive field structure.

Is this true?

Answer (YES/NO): NO